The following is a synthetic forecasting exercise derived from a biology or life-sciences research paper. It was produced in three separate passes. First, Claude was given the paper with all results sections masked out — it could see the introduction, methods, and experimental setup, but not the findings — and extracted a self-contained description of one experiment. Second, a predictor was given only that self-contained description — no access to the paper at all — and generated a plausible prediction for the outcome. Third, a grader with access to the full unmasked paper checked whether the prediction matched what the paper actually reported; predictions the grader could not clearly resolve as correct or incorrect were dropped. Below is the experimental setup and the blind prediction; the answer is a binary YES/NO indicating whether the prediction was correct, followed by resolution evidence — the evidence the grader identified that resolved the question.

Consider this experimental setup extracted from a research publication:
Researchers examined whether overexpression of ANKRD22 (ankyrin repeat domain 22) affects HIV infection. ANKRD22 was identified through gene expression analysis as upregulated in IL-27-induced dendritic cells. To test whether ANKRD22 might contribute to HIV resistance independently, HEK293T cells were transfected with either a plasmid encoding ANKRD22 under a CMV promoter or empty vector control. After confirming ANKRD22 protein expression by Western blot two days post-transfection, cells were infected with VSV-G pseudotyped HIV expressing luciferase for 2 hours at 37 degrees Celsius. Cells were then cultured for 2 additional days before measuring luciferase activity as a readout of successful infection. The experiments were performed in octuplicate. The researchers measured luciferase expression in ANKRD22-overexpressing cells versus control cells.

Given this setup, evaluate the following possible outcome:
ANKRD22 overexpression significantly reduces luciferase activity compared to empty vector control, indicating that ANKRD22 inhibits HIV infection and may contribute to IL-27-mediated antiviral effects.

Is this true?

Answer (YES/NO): NO